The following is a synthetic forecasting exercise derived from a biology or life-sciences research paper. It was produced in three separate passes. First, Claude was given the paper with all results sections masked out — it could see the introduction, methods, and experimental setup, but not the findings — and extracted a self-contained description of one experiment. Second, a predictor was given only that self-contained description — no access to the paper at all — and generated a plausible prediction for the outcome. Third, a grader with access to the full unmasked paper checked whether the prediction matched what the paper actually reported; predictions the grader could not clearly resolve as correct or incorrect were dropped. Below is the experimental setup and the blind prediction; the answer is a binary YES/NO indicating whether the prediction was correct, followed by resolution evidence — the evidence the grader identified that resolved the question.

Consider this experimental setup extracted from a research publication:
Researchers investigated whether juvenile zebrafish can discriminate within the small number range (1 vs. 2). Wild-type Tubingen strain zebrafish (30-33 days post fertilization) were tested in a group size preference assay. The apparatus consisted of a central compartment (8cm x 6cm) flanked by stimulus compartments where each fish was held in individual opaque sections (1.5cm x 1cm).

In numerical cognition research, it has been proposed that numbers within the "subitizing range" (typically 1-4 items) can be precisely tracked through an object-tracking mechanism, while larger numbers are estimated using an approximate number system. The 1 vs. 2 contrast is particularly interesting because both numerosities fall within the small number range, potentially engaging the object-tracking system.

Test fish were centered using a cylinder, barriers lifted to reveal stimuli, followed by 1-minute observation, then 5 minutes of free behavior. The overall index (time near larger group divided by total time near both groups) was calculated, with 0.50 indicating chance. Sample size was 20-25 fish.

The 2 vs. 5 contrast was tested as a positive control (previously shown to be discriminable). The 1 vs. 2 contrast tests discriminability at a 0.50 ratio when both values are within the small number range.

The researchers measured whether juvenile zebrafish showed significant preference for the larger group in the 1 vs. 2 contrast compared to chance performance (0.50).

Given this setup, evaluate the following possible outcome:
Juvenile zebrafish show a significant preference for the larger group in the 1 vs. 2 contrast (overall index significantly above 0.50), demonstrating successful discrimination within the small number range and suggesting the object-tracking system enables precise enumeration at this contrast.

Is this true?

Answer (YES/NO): YES